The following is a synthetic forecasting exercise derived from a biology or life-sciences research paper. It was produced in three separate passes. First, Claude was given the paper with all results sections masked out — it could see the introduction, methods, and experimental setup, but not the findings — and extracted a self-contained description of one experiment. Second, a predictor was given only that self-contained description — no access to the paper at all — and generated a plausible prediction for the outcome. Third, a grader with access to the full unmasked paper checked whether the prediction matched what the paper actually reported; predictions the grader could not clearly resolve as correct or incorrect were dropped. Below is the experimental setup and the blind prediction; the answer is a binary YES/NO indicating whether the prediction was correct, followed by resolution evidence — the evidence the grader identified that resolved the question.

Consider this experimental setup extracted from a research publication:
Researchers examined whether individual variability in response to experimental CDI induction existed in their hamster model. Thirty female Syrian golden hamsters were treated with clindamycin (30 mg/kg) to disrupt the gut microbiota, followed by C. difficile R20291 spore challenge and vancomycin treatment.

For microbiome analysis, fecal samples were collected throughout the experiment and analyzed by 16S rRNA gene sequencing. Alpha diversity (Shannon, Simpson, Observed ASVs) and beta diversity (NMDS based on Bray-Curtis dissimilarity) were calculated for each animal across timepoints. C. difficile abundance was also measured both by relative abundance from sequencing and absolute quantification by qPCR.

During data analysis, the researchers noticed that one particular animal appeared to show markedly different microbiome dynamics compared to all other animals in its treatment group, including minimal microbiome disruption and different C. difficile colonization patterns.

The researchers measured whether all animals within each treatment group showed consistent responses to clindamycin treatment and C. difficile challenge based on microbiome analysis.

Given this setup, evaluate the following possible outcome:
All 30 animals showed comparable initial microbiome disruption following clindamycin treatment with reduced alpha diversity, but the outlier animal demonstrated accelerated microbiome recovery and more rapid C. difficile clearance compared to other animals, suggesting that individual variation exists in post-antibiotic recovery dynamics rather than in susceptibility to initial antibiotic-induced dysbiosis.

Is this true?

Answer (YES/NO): NO